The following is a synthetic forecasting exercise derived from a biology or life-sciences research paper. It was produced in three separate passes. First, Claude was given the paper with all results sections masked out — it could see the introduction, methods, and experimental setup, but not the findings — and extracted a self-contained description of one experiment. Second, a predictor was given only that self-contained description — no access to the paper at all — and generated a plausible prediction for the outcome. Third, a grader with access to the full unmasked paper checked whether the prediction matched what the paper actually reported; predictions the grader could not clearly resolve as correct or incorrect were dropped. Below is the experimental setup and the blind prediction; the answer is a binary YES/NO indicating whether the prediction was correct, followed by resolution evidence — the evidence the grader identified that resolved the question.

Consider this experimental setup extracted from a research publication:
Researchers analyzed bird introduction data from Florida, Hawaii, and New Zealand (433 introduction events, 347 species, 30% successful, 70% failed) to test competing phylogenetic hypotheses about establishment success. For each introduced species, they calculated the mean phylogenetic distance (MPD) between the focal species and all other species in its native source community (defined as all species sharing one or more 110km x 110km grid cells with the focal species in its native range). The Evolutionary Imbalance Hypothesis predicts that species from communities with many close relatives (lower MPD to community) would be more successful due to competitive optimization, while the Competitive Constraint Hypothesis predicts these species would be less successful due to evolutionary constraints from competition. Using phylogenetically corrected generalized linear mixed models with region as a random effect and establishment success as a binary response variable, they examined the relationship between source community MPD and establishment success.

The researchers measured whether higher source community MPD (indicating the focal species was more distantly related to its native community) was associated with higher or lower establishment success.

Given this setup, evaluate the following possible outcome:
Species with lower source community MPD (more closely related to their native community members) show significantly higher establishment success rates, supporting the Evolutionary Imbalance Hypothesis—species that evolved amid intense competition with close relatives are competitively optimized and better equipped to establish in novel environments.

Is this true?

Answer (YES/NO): YES